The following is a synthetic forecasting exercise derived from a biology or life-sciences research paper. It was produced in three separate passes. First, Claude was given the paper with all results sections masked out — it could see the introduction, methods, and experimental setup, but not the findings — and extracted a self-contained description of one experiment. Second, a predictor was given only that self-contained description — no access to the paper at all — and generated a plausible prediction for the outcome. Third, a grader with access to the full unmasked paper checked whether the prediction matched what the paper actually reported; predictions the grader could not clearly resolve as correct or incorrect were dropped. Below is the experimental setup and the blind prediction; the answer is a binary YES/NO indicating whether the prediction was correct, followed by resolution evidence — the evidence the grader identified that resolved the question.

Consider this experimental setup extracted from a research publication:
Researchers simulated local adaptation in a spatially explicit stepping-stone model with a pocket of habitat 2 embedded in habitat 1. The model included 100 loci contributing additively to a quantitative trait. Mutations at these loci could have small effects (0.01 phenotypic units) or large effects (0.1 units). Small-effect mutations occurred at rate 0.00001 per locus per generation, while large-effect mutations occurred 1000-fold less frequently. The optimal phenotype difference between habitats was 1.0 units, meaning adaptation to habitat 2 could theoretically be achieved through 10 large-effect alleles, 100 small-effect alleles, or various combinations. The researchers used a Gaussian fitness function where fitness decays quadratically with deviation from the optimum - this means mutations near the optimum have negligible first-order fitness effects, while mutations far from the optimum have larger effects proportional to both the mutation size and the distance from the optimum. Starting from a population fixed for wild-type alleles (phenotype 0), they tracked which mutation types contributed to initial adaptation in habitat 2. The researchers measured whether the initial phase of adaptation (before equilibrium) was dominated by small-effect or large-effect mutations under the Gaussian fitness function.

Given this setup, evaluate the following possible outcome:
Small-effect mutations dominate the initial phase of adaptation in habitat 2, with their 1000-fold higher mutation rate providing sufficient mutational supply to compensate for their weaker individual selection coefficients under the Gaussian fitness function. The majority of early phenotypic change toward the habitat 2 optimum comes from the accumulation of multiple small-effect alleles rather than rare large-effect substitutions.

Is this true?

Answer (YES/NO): NO